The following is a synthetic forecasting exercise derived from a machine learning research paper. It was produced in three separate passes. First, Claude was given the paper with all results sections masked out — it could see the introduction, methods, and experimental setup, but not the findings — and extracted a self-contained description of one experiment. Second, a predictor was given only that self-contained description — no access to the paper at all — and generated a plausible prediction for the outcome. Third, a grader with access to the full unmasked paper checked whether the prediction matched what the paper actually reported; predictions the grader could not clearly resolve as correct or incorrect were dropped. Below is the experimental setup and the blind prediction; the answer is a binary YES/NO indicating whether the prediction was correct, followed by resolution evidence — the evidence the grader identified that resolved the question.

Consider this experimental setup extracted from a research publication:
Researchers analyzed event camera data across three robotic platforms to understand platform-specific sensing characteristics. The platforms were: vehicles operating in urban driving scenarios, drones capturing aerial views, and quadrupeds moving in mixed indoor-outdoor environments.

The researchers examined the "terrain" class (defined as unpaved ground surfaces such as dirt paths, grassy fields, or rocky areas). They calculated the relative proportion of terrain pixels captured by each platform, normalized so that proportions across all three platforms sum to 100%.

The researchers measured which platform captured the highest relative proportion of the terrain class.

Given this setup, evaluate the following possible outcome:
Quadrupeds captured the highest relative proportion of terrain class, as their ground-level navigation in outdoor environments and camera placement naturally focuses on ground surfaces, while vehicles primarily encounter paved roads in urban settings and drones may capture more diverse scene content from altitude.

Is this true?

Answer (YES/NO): NO